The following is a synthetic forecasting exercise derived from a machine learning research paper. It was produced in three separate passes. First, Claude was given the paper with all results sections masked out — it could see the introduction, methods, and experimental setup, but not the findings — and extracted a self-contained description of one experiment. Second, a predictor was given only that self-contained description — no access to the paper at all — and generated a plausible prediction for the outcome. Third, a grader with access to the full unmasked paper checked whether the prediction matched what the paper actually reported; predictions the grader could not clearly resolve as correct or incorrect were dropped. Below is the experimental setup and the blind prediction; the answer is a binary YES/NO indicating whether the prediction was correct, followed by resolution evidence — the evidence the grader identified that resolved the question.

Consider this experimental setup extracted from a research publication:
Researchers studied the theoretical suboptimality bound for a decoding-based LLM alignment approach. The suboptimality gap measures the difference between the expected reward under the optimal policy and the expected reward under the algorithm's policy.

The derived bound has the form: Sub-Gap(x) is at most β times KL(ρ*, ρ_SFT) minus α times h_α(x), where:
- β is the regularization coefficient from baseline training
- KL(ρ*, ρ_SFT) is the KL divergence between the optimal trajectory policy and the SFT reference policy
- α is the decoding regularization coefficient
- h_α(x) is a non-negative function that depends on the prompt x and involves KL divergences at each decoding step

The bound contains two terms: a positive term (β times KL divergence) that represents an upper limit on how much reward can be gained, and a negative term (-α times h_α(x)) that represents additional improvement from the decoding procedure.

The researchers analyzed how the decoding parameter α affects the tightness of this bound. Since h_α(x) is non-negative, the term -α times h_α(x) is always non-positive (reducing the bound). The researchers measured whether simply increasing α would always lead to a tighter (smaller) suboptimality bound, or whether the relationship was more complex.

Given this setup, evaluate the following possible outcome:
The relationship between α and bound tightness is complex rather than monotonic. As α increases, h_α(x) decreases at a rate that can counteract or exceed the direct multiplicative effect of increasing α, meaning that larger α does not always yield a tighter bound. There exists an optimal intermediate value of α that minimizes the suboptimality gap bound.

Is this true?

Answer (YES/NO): YES